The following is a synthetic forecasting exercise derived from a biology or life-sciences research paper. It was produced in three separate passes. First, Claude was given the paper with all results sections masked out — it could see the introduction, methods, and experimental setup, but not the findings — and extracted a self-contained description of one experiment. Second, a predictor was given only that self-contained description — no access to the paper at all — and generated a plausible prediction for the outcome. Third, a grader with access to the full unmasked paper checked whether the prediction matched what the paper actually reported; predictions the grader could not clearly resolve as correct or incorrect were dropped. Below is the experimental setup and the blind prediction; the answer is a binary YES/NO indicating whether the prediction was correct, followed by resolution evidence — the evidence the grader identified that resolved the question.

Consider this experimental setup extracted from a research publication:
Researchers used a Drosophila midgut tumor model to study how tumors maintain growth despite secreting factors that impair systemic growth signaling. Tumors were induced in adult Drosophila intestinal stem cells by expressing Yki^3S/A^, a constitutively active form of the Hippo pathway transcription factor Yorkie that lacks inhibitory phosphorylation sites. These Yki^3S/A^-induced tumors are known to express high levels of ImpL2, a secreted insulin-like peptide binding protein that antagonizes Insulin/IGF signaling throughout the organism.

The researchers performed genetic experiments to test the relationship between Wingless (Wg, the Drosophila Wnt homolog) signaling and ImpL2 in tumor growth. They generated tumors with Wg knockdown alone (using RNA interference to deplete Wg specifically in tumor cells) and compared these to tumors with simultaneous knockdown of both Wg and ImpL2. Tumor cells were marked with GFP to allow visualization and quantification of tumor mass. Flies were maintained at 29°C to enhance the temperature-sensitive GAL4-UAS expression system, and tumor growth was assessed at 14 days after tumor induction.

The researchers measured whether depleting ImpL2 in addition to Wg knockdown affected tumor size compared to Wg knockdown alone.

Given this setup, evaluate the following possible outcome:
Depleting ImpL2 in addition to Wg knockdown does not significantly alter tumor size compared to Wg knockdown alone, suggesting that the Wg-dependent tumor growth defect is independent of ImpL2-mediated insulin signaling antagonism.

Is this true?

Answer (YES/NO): NO